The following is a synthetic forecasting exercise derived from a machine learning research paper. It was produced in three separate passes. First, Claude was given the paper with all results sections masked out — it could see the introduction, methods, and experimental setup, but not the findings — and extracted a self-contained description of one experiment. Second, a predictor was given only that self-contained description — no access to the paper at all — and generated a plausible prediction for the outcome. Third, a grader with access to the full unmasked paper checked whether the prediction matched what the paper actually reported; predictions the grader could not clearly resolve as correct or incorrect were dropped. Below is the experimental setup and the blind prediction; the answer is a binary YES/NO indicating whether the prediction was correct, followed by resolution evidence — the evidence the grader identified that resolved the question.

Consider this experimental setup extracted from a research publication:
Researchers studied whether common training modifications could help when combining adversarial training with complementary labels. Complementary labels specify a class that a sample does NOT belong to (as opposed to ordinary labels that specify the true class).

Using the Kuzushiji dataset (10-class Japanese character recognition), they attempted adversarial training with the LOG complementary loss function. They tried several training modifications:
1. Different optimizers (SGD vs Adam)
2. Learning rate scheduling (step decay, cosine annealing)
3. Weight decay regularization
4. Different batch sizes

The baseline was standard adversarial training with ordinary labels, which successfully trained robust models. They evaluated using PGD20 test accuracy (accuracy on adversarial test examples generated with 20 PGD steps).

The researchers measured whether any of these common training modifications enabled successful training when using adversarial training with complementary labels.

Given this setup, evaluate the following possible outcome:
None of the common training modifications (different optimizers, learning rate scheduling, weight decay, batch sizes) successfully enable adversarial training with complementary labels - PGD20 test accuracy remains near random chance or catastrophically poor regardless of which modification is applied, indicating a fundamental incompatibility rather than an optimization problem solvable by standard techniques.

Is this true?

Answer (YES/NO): YES